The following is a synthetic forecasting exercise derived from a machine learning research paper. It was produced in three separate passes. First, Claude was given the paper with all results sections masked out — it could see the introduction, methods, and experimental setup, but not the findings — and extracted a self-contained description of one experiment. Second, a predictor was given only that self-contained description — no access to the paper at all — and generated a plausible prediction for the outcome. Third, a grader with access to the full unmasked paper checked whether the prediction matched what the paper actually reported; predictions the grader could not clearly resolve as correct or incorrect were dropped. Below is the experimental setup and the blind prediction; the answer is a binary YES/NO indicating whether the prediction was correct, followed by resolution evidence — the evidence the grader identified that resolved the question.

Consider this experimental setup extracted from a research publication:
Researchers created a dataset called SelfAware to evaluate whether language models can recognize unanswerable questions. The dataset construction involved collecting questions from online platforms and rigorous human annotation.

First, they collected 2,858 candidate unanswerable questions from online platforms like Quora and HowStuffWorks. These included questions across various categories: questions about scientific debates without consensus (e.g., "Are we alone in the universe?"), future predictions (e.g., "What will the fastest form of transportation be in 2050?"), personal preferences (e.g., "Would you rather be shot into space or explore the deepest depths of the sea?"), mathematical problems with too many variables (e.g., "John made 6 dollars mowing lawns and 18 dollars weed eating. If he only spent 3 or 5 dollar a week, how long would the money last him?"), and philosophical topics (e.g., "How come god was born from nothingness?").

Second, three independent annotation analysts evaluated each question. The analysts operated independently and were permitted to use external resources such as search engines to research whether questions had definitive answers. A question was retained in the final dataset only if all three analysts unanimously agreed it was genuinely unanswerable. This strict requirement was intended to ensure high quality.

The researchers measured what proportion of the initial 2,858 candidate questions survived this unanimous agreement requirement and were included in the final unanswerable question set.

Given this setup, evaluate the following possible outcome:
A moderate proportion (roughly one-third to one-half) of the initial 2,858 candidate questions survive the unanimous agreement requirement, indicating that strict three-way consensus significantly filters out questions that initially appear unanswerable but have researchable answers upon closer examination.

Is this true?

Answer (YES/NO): YES